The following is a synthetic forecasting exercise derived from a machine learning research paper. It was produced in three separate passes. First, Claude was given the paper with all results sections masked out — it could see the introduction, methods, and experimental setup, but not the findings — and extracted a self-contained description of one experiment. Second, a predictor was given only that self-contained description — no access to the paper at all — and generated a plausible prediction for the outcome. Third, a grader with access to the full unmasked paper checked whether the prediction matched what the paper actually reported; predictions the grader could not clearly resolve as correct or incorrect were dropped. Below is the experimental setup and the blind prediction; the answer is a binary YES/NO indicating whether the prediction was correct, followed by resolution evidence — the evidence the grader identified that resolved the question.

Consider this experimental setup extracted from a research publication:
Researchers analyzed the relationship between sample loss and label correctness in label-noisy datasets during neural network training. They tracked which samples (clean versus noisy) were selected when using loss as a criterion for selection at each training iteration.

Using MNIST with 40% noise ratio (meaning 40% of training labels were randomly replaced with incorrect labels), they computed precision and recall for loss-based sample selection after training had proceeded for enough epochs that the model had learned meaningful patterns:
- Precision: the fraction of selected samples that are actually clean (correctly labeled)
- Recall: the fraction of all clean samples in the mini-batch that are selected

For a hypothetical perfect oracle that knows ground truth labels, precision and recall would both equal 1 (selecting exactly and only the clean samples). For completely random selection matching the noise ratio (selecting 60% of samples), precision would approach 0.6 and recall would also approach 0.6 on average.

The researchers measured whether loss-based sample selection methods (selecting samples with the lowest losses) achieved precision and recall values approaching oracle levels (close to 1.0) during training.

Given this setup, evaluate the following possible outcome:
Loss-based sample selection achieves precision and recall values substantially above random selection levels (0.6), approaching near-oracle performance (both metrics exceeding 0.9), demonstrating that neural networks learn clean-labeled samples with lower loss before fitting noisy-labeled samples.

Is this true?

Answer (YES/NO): NO